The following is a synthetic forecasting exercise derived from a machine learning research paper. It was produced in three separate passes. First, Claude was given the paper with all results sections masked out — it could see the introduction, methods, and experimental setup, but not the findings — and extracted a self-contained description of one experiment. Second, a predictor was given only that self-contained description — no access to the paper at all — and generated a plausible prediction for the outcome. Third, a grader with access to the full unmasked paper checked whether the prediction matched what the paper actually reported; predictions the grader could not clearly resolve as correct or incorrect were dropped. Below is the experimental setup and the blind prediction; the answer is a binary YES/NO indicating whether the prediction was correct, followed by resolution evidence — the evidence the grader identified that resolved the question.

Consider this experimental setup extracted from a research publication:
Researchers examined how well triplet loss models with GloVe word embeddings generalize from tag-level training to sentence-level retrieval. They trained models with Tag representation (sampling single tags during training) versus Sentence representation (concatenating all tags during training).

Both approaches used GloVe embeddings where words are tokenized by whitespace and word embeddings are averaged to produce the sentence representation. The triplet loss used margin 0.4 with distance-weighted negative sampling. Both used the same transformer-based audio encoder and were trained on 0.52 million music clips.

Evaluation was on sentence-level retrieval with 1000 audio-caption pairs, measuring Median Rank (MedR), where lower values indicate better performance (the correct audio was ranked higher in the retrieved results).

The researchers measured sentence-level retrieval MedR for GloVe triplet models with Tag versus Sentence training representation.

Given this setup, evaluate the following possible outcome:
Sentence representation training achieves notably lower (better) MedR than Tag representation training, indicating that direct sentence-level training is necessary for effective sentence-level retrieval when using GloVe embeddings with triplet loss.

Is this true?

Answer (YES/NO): YES